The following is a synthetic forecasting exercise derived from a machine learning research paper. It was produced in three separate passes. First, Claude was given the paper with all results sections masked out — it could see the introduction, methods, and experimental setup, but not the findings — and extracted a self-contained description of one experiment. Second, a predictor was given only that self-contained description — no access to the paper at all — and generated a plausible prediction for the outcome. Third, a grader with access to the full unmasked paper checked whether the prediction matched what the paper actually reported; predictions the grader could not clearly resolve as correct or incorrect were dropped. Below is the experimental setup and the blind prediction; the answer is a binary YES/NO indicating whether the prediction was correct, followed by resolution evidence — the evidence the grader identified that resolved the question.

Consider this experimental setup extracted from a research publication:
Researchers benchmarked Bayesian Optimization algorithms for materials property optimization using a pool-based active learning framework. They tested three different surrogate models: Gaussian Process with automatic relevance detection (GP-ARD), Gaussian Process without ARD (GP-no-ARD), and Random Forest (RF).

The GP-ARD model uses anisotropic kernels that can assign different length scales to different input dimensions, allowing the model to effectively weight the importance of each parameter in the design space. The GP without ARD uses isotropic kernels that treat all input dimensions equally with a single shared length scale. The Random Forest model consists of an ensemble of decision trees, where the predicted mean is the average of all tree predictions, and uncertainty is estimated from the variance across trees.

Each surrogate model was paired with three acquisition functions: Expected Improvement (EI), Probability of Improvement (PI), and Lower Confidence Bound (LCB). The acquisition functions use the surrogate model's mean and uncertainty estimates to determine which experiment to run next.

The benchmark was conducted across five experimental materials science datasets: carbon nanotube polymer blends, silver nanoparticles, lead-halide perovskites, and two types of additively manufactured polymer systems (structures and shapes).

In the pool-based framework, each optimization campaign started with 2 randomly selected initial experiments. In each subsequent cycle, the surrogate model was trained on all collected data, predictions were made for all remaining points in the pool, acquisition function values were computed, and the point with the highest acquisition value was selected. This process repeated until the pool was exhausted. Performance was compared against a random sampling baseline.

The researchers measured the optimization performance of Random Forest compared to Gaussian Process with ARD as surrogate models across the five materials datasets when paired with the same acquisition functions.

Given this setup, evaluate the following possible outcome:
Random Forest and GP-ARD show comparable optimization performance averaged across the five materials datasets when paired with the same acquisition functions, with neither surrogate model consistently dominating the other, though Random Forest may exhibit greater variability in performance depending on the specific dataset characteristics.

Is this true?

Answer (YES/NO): NO